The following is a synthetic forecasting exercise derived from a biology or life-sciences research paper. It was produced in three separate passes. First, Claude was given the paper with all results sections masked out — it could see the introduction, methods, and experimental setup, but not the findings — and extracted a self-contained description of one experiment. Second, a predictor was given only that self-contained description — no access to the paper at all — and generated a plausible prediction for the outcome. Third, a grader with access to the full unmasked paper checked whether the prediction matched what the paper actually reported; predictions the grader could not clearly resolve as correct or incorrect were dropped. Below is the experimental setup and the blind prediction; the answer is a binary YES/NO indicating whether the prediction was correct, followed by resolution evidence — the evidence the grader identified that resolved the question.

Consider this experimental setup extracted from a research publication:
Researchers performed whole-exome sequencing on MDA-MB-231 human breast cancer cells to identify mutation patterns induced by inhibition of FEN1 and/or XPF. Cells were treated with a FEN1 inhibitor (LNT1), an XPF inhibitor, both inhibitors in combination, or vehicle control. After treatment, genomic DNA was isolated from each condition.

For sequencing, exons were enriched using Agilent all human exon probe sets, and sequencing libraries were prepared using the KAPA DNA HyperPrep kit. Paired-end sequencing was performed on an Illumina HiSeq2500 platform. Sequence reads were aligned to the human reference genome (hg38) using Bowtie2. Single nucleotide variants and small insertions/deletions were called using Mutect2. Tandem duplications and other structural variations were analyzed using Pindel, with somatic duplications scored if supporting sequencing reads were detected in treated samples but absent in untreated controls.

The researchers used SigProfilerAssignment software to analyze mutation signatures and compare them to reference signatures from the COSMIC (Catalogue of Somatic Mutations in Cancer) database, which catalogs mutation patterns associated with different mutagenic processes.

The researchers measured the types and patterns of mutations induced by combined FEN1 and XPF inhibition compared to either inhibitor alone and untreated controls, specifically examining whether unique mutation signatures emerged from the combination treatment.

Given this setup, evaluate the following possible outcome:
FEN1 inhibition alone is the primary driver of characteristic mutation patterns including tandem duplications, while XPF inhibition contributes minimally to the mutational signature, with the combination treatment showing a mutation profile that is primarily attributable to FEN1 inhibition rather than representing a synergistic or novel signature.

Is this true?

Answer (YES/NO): NO